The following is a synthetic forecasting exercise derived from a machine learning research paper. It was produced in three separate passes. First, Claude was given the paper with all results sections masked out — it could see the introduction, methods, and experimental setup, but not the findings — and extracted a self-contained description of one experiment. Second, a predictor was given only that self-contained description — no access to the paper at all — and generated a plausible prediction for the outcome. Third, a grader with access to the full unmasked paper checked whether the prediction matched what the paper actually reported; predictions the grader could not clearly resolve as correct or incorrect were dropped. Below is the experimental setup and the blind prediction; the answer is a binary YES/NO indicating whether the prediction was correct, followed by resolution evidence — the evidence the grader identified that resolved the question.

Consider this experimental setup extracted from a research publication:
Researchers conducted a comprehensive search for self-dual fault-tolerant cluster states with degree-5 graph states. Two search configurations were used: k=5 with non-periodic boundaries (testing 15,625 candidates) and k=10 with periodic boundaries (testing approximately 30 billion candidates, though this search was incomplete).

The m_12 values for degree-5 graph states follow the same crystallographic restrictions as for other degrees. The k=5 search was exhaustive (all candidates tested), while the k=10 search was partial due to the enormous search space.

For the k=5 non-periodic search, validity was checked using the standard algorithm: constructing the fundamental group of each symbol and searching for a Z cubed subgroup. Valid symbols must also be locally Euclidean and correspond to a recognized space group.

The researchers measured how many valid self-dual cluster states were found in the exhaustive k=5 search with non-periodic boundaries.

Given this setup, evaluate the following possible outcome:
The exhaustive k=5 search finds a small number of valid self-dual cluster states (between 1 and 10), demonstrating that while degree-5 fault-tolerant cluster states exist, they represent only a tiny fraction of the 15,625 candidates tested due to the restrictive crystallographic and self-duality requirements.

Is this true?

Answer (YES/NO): YES